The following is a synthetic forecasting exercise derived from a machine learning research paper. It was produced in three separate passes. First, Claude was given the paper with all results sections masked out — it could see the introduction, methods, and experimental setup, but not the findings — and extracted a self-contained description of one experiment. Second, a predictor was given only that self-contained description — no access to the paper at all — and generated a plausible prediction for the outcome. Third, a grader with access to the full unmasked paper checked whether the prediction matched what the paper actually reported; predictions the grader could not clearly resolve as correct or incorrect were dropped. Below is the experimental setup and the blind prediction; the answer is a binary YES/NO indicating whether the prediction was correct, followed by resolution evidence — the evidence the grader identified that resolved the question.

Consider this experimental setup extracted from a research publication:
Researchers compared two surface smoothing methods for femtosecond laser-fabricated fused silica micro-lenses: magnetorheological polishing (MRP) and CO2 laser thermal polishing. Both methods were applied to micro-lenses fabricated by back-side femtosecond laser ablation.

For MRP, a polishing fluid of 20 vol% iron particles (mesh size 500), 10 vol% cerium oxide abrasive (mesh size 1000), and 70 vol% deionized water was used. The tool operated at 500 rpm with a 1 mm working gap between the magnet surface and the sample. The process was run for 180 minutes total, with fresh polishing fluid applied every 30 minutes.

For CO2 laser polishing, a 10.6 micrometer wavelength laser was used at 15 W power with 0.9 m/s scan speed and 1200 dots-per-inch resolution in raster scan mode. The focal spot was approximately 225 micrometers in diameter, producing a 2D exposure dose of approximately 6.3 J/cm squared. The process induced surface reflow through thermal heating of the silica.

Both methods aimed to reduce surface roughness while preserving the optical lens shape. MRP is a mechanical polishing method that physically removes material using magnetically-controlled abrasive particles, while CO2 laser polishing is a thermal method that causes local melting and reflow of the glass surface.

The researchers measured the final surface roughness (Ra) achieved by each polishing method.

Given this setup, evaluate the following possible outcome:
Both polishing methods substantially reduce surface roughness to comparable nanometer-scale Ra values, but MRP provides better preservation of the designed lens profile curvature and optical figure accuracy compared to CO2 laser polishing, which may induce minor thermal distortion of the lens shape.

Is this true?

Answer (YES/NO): NO